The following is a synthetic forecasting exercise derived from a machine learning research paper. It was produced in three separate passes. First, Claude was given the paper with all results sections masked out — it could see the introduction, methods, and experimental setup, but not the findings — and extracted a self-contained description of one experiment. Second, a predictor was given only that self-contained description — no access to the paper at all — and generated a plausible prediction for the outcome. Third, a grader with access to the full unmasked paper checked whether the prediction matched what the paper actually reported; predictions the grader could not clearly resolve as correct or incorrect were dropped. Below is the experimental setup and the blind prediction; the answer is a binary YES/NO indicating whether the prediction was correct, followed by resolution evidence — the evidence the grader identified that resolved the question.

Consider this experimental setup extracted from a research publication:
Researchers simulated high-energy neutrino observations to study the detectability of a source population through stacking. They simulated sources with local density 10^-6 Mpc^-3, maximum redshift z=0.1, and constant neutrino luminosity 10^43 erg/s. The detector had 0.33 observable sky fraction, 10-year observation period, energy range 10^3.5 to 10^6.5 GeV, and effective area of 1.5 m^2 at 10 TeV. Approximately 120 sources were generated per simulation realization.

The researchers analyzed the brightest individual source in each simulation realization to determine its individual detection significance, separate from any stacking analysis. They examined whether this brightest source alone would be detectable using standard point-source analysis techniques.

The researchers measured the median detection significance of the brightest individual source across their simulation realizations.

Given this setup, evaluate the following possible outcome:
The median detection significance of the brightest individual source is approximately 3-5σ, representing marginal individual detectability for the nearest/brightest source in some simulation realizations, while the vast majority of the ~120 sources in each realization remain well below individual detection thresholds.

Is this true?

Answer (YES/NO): NO